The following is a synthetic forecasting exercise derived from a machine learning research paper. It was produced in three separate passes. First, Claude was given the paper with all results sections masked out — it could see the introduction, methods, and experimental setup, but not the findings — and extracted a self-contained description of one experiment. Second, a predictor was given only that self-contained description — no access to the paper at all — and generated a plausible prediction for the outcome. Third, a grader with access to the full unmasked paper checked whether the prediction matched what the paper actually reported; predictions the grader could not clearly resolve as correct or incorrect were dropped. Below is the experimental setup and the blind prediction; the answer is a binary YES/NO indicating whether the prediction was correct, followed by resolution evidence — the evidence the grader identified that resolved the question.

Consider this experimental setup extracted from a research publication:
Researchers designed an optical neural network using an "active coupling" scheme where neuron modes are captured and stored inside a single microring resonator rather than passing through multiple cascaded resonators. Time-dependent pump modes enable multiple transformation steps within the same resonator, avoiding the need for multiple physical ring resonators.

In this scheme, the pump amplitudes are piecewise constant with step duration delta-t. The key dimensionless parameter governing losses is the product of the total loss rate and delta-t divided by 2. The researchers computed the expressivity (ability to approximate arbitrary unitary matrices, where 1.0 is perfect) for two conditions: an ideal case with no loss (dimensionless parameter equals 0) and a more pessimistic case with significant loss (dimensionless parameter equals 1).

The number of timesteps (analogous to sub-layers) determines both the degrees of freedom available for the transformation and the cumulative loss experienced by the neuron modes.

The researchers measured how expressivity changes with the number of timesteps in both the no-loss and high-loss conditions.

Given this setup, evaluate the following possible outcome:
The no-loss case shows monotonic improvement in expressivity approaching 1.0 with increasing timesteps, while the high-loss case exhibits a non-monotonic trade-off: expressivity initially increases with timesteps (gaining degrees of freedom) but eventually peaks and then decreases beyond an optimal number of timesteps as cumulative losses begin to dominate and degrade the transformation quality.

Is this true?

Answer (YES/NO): YES